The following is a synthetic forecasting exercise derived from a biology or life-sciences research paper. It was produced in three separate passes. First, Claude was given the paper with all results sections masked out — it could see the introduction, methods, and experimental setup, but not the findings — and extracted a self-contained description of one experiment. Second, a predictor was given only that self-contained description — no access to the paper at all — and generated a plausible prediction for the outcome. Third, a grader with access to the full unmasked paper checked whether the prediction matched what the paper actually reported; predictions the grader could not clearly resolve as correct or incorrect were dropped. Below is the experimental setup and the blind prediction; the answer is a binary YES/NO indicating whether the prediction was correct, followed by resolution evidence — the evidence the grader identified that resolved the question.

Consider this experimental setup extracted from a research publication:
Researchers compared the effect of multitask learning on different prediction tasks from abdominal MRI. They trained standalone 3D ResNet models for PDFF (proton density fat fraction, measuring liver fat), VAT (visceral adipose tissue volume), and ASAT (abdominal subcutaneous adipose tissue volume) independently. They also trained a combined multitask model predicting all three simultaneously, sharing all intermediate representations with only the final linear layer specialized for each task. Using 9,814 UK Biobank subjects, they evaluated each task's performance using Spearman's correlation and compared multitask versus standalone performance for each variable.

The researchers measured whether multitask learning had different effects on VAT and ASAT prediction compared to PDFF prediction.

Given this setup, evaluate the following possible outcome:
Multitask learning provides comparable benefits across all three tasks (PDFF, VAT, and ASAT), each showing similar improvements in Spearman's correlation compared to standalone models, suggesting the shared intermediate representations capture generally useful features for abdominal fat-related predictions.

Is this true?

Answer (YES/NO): NO